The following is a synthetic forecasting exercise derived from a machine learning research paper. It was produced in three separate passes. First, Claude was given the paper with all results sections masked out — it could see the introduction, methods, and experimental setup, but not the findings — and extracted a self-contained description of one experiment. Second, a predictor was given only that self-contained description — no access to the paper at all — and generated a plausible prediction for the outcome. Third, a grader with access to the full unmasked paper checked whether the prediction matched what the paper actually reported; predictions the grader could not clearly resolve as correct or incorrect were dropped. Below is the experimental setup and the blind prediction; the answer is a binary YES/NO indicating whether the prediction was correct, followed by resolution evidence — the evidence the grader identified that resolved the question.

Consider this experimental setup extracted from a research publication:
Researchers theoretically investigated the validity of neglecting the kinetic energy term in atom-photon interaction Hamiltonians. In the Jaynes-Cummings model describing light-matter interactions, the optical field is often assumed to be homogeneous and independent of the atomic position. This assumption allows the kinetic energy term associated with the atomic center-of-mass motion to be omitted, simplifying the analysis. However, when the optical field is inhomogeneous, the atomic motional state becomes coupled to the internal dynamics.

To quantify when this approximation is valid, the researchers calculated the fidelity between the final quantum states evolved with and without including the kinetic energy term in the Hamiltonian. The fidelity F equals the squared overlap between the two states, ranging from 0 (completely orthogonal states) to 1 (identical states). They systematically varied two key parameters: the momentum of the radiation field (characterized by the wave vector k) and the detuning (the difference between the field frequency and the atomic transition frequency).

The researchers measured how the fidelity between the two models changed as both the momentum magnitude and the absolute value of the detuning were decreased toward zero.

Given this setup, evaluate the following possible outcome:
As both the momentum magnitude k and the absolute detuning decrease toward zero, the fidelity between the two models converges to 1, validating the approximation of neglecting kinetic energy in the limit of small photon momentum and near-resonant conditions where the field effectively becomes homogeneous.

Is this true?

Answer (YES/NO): YES